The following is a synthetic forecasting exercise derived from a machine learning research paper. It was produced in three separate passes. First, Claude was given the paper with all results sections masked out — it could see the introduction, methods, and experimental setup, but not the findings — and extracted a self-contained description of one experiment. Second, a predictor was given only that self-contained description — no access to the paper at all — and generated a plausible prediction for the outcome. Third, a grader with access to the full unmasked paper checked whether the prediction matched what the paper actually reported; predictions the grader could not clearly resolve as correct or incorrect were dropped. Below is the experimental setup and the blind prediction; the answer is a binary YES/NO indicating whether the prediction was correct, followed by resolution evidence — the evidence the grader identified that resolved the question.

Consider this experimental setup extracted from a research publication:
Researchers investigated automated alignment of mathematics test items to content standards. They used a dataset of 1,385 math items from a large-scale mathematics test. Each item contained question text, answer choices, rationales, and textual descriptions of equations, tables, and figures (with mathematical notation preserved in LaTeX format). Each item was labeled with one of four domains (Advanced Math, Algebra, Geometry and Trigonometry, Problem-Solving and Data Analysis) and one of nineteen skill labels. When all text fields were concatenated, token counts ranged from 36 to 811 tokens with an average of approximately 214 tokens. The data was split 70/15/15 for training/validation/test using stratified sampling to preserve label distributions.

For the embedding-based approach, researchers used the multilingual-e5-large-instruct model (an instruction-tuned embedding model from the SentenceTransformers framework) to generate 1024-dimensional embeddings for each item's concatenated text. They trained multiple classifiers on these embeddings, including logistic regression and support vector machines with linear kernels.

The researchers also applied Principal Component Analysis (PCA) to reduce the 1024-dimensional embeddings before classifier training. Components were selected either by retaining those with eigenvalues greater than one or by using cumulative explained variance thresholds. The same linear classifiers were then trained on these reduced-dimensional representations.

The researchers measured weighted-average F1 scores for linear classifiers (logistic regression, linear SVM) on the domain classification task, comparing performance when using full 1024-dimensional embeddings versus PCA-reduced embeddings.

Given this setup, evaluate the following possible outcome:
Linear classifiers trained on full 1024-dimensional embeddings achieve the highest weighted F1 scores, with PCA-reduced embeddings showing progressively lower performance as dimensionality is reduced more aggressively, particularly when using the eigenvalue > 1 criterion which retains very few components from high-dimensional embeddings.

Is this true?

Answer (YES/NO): NO